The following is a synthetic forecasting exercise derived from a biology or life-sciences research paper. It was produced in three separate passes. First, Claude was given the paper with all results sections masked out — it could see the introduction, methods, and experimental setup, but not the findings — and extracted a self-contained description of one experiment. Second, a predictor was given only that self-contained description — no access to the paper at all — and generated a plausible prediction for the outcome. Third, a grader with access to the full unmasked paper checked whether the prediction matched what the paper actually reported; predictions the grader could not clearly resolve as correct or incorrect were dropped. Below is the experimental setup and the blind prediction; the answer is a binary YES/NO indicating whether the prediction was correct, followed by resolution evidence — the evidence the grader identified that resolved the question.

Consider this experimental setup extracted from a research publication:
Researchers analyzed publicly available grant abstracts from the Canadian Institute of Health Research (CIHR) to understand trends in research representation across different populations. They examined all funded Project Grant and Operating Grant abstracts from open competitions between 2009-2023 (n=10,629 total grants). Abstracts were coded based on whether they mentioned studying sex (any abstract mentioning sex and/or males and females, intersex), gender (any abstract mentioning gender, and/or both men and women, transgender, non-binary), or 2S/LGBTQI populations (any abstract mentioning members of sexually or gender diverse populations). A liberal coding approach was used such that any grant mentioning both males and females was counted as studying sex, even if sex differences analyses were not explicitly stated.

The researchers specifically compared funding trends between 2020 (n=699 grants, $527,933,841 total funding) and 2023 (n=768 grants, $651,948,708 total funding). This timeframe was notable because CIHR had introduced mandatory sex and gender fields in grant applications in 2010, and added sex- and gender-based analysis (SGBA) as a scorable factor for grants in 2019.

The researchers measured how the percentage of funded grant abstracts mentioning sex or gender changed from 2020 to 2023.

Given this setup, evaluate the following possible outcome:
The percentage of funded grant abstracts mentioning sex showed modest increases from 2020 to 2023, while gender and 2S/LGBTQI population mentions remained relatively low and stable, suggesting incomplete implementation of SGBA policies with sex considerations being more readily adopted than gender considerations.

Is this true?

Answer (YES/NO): NO